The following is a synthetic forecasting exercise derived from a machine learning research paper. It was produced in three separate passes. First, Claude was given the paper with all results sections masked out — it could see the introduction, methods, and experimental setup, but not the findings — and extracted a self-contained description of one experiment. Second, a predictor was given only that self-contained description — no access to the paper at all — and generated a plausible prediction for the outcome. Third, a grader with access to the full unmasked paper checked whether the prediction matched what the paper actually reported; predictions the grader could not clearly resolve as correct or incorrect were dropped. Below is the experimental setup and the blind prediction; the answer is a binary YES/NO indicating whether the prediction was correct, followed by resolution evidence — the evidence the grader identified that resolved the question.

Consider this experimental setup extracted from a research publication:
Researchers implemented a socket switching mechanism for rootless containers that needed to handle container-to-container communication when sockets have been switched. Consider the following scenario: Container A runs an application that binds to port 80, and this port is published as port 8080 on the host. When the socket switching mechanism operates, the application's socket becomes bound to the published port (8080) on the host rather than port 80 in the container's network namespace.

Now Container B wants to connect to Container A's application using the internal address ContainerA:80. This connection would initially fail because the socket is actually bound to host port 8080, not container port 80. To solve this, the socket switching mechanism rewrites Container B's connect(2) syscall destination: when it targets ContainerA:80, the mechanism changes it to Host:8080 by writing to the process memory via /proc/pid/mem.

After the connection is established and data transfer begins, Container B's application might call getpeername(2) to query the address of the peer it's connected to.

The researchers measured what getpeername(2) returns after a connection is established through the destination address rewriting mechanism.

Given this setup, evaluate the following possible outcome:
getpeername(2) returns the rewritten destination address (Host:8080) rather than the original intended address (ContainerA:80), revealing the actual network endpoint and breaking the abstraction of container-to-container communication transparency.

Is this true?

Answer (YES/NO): NO